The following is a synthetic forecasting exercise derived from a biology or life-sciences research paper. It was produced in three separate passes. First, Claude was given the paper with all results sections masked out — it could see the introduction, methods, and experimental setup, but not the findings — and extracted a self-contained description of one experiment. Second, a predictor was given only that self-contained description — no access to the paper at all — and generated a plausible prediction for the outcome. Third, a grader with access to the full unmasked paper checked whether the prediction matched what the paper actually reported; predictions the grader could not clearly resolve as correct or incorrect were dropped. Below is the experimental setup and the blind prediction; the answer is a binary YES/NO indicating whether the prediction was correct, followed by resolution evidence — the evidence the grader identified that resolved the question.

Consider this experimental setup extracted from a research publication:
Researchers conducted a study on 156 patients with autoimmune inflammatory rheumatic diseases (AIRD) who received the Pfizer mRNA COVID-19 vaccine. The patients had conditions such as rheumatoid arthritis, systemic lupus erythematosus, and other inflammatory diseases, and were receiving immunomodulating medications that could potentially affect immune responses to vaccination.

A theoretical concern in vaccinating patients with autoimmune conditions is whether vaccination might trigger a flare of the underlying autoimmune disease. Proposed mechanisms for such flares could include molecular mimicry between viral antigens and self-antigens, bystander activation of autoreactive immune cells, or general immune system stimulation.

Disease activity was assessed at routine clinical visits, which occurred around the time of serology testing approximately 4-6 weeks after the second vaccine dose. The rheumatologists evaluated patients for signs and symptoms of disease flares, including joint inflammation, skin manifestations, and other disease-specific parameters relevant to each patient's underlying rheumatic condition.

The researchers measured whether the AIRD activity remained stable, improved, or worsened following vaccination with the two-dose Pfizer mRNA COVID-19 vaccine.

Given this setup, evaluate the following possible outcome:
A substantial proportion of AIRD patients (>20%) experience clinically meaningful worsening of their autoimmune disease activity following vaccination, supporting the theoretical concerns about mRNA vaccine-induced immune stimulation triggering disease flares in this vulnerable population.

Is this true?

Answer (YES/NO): NO